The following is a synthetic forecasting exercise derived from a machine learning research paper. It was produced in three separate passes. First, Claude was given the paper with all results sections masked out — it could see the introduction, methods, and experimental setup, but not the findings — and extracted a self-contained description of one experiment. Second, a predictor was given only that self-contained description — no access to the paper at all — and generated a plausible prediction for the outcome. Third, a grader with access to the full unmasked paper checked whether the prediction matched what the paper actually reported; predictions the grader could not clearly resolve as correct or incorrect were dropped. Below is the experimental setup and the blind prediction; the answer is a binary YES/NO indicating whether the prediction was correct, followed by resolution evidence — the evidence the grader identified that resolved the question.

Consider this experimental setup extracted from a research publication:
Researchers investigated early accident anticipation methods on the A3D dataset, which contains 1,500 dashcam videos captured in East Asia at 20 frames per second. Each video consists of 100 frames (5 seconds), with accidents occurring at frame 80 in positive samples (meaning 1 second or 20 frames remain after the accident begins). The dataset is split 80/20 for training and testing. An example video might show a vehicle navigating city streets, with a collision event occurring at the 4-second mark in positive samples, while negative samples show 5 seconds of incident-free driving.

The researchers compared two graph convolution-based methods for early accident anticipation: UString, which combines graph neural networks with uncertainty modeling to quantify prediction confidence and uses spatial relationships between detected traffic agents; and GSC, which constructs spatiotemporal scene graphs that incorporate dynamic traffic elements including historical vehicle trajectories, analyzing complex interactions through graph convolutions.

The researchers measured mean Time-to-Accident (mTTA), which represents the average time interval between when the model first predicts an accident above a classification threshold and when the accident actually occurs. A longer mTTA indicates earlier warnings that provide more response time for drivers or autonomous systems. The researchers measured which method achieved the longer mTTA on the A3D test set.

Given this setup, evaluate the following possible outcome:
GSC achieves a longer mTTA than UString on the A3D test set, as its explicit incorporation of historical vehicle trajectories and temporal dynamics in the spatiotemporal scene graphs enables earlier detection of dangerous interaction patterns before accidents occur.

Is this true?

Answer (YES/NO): NO